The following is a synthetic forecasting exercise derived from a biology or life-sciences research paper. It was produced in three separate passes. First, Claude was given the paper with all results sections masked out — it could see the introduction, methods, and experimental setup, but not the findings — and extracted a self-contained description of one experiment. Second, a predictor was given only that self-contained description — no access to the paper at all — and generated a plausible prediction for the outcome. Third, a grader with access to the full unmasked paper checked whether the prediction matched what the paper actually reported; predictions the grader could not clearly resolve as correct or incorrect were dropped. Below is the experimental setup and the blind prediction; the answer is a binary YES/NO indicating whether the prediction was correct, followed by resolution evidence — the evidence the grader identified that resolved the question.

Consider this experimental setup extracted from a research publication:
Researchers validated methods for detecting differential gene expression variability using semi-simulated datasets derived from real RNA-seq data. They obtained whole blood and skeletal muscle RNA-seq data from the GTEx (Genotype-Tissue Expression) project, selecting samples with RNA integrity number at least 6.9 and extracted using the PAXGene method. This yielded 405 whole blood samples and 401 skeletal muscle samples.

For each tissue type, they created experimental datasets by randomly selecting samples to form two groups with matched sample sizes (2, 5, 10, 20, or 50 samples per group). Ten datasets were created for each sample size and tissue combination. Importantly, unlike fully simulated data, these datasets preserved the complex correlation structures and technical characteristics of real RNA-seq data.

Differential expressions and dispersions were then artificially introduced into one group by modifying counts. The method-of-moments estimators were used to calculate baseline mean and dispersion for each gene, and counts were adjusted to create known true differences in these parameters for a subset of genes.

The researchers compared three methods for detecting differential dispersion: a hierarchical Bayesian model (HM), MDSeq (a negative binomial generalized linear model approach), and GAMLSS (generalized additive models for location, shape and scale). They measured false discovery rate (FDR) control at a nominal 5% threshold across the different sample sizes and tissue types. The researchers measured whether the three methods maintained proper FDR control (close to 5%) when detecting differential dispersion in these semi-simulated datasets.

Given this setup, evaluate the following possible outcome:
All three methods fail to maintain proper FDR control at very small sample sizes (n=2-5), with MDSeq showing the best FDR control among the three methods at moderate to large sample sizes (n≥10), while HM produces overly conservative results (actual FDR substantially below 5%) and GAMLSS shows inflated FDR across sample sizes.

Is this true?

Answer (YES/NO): NO